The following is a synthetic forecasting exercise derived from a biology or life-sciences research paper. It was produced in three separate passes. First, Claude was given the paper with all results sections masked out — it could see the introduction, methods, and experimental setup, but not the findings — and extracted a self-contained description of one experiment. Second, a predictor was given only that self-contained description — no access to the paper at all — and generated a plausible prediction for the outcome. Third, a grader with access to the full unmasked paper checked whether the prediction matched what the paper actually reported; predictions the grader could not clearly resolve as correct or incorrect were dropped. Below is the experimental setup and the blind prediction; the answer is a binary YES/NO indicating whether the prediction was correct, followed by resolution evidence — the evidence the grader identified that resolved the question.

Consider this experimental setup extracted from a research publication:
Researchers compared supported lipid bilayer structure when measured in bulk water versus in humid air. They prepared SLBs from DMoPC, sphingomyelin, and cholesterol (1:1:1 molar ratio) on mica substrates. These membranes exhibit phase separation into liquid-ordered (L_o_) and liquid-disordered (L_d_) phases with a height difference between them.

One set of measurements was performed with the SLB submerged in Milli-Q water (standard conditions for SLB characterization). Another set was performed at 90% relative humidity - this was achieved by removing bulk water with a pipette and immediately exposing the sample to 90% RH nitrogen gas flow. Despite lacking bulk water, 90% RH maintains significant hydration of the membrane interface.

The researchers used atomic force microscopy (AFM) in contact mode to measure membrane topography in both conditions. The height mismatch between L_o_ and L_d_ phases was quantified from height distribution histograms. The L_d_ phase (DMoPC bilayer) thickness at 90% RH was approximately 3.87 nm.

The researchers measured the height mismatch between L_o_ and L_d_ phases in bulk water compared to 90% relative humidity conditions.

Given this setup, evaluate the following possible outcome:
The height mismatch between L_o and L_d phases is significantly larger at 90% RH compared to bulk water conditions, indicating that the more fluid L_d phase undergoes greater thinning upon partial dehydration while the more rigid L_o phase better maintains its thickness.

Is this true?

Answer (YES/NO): NO